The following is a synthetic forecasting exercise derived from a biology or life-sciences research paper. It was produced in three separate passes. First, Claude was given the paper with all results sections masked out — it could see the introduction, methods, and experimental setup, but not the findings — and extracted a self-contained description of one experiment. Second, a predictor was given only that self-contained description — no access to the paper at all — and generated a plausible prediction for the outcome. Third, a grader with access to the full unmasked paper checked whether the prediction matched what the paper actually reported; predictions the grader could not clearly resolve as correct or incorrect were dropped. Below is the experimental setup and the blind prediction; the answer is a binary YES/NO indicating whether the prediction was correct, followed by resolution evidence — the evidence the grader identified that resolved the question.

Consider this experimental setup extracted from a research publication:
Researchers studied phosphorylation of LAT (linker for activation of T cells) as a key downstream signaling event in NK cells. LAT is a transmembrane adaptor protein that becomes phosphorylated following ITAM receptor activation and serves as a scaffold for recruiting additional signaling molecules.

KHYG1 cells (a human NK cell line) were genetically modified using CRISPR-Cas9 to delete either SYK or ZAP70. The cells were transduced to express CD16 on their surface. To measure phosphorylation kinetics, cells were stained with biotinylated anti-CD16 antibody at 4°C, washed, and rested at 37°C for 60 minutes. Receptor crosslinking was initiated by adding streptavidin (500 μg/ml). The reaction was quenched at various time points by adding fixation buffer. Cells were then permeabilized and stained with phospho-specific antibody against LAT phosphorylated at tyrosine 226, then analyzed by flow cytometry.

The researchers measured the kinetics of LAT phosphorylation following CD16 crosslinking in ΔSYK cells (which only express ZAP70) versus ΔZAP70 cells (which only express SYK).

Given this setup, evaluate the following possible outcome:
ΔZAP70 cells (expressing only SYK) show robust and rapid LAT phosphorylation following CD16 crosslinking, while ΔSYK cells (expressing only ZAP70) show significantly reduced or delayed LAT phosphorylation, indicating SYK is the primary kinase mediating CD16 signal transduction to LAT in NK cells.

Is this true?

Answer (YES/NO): NO